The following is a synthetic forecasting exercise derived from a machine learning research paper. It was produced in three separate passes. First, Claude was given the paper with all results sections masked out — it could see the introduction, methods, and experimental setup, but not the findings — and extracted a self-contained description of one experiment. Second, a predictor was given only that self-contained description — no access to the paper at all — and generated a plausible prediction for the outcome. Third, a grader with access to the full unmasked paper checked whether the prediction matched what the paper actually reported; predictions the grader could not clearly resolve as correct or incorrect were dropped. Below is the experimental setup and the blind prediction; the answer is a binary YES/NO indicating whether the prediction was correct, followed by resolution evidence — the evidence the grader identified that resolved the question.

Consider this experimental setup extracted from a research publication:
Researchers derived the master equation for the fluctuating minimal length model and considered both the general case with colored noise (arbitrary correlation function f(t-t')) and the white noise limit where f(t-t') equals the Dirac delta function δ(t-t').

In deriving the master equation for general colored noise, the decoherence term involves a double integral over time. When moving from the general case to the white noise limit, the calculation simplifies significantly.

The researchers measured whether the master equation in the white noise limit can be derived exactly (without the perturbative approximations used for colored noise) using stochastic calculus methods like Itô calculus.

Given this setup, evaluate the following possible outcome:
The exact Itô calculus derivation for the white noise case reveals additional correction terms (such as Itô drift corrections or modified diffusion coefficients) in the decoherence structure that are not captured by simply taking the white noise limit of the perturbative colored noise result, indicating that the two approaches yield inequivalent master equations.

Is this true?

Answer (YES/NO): NO